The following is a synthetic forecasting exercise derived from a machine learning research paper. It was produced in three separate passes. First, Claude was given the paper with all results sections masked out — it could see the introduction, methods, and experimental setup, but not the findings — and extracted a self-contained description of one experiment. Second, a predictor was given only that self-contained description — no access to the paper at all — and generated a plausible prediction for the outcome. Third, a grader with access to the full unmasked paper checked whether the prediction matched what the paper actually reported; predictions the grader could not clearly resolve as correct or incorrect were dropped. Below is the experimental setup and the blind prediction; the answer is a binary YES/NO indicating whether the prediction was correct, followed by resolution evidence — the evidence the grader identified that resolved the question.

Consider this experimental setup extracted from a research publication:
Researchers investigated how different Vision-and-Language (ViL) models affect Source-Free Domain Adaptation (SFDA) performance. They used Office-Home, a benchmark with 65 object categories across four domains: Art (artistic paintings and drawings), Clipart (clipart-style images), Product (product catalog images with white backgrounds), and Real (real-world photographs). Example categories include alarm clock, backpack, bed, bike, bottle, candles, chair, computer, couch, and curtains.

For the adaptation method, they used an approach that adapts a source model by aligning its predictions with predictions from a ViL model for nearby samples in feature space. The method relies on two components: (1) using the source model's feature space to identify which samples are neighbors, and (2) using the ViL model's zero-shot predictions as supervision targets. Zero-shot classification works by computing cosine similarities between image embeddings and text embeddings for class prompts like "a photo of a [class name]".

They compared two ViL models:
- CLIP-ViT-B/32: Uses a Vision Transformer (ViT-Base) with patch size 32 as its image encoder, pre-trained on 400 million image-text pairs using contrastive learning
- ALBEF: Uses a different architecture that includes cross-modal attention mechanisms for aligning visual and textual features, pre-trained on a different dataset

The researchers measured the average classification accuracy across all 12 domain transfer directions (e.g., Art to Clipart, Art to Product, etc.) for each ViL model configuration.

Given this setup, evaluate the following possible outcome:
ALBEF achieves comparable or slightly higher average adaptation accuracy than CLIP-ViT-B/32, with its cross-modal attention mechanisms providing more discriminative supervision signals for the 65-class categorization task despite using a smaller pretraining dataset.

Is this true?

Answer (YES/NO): NO